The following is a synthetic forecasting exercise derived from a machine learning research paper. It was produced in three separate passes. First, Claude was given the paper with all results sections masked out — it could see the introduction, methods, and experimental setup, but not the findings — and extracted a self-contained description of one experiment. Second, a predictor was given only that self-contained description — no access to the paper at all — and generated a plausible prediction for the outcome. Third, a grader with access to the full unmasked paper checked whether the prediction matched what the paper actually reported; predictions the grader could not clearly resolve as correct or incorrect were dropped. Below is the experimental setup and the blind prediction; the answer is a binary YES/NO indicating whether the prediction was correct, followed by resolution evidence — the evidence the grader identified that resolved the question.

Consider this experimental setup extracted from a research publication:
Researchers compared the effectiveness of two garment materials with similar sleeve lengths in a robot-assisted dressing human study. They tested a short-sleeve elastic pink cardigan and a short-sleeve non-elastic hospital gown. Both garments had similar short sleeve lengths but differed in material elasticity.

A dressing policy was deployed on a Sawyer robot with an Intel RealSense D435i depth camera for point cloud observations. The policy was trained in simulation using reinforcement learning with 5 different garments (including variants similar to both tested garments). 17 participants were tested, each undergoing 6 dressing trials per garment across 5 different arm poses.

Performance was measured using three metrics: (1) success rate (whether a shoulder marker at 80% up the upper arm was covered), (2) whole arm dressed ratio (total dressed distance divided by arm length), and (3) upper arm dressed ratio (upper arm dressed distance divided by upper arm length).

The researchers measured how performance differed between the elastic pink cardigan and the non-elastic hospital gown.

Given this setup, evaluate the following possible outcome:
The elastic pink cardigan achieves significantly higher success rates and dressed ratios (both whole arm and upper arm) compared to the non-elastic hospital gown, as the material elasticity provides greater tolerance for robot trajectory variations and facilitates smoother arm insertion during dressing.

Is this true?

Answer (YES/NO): YES